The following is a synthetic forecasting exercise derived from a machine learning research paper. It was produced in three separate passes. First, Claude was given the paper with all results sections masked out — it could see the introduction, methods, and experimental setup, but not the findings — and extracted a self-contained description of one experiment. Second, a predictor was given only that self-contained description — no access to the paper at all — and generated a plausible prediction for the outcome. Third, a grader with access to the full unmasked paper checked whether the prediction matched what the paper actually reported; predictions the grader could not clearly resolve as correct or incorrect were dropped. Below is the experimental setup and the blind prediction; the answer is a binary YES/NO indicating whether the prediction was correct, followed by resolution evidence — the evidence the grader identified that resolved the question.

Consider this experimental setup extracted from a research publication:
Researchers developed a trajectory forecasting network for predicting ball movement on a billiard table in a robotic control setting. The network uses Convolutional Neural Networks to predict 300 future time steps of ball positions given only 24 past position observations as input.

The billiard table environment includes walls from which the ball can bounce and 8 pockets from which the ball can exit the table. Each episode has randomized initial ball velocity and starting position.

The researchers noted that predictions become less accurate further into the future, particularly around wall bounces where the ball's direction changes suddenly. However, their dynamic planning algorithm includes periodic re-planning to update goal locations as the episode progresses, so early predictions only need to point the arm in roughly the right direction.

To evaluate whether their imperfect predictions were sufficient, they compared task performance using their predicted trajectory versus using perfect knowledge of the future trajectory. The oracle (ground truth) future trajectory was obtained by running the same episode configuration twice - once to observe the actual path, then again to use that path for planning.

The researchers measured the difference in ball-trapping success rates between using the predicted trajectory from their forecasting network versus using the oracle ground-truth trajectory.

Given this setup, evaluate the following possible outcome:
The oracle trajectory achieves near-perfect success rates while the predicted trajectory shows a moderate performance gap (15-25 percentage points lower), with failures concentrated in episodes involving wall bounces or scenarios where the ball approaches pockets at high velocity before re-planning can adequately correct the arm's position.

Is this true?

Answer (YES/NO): NO